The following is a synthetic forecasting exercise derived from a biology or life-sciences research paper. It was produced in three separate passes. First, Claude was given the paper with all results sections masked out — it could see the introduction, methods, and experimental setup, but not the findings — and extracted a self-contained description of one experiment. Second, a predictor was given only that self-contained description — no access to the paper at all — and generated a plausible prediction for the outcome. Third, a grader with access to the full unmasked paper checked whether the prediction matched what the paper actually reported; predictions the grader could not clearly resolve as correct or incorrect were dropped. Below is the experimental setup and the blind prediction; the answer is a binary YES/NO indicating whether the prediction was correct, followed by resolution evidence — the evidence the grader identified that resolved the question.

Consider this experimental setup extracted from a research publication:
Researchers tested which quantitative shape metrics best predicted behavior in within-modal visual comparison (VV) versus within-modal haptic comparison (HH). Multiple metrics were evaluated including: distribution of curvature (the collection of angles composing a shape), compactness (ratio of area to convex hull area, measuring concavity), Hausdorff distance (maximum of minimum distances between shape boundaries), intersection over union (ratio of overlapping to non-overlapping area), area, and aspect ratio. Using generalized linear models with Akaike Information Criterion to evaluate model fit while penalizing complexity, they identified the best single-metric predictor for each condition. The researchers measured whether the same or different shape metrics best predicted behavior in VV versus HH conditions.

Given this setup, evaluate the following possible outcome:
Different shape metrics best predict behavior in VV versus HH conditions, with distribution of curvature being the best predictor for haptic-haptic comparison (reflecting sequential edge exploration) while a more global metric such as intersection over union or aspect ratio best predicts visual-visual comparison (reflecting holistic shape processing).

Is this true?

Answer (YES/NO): NO